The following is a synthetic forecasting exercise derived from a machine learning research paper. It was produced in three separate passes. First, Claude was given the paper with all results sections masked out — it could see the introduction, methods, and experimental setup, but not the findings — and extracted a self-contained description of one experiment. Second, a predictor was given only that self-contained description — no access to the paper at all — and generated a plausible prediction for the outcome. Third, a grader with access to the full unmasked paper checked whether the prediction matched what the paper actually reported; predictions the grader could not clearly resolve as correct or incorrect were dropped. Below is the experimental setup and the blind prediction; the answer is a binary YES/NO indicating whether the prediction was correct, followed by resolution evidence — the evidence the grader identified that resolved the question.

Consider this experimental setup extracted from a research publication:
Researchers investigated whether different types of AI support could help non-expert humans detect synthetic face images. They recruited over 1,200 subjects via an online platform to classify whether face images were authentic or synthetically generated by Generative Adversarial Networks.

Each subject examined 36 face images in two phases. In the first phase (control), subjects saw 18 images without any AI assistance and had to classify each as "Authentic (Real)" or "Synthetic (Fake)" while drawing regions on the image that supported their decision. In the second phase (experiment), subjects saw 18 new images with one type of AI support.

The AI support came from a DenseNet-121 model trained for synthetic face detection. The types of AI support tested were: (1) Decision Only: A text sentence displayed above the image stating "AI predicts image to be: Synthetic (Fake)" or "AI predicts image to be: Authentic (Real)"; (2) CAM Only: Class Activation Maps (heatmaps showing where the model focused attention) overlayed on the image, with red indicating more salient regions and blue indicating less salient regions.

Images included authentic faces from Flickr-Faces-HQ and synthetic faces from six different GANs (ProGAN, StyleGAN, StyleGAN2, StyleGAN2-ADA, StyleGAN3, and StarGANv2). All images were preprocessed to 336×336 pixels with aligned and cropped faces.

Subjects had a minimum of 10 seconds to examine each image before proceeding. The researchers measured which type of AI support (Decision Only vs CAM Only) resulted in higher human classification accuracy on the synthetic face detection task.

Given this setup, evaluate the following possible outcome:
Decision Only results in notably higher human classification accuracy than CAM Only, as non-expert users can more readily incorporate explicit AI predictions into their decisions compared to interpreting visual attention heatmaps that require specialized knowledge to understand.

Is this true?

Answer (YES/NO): NO